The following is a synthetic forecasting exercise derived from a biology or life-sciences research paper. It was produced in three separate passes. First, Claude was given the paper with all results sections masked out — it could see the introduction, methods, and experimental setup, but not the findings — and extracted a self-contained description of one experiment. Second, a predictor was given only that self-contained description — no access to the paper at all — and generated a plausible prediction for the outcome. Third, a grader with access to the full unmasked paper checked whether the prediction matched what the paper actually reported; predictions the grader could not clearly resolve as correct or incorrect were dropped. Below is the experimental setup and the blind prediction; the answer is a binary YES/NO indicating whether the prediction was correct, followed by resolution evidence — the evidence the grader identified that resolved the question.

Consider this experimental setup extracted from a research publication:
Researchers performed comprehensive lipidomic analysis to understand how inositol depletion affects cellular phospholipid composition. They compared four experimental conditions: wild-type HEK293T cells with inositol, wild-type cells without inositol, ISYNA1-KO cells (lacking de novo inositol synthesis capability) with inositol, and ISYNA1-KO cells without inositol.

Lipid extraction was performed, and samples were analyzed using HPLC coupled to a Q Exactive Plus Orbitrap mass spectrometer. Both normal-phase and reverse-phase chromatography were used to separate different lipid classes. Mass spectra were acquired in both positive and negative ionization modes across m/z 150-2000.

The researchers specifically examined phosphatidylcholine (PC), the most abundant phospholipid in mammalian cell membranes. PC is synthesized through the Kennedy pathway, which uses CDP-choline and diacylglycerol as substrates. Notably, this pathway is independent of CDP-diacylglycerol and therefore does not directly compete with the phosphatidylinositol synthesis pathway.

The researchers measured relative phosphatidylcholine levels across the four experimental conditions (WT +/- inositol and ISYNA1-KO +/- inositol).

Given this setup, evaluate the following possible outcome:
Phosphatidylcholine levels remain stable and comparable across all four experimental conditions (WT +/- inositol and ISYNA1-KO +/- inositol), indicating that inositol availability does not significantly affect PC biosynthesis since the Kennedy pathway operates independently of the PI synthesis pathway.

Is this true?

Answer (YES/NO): YES